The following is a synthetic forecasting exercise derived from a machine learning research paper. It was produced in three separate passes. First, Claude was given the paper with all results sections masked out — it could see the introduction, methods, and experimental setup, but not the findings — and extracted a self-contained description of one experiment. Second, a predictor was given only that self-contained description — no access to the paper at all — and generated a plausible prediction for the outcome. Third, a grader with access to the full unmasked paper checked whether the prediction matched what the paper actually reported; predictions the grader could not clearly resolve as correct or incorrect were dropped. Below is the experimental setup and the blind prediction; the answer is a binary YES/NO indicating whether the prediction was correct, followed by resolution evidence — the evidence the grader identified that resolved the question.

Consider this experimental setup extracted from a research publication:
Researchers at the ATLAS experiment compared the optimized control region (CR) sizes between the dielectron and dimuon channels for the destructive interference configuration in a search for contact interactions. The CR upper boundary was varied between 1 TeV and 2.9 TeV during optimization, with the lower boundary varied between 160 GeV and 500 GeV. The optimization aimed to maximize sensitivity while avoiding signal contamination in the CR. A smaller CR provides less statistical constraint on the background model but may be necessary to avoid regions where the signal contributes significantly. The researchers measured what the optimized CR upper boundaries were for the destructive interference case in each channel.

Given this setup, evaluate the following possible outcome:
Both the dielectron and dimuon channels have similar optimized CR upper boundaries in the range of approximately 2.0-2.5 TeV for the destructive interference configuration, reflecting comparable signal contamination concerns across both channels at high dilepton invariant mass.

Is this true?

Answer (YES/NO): NO